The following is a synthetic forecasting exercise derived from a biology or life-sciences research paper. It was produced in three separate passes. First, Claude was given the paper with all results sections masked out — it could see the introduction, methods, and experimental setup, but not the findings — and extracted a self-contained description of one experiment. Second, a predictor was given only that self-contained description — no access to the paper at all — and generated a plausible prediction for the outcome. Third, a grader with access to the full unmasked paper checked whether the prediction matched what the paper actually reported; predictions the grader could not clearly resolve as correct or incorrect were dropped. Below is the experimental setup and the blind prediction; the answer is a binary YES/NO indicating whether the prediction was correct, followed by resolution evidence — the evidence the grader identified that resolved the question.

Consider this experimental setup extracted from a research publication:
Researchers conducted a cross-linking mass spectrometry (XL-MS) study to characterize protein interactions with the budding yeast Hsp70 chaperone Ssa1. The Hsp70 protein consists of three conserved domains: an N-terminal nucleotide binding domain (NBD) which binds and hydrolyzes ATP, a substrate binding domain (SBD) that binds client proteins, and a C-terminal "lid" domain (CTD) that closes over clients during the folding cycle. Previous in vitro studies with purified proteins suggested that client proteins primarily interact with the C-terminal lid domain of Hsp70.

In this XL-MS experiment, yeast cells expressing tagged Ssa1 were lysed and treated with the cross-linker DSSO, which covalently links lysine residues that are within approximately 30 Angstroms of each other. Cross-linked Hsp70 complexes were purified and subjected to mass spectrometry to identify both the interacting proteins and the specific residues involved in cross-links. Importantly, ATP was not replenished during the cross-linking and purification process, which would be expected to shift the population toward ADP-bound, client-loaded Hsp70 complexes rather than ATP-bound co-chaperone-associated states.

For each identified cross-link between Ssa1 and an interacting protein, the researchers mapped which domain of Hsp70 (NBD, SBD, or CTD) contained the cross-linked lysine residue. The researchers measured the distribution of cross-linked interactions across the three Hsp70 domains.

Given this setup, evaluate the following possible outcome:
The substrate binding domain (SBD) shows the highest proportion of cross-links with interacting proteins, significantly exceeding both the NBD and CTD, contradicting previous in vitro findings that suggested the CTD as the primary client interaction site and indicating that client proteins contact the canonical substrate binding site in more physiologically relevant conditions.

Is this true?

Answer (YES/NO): NO